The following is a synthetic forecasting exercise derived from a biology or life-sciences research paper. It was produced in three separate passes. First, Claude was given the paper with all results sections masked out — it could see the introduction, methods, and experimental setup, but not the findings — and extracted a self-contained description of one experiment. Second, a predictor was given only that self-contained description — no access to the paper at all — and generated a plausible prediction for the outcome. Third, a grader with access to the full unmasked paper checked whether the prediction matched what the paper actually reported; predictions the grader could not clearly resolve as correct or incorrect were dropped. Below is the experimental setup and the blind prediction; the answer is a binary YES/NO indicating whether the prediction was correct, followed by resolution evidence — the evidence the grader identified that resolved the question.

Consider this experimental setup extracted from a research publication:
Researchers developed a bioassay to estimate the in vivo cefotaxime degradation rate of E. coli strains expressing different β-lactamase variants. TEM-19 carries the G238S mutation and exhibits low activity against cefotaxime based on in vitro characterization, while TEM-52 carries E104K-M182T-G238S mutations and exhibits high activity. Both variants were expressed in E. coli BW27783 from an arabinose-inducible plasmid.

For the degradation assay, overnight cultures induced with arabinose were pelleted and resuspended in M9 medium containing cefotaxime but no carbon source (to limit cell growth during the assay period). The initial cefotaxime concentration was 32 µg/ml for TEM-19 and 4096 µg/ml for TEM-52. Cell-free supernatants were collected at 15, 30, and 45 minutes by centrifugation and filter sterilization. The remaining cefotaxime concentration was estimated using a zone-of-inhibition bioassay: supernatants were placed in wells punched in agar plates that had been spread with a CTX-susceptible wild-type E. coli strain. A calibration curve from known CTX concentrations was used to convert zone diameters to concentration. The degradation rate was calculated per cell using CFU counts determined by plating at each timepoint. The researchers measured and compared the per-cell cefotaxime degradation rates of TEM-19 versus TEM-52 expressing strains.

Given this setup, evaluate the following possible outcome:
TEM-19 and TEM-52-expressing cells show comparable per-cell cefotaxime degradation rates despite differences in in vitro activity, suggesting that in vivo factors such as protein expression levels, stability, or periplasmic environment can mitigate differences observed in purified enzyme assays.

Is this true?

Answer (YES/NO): NO